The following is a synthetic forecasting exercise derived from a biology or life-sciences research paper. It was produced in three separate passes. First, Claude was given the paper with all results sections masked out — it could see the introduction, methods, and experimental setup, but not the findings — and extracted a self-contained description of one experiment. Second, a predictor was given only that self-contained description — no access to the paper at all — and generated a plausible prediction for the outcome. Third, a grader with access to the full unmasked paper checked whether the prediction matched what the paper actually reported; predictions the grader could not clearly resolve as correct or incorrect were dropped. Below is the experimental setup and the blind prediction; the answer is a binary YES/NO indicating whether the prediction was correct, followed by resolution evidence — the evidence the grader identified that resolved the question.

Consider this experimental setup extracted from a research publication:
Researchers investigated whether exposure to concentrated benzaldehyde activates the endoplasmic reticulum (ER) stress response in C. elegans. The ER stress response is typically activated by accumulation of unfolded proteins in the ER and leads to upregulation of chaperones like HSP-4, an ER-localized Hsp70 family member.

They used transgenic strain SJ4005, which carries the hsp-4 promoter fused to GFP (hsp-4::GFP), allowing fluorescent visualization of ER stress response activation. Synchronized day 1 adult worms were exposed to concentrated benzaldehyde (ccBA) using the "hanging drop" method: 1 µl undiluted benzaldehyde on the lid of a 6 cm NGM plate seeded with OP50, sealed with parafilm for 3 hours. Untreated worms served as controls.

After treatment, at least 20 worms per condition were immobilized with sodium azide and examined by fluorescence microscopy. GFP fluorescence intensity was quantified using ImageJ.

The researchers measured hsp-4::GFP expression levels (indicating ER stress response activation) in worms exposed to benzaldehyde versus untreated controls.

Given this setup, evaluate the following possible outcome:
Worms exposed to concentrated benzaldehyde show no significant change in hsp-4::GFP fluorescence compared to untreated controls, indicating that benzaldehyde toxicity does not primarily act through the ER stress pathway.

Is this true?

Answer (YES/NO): YES